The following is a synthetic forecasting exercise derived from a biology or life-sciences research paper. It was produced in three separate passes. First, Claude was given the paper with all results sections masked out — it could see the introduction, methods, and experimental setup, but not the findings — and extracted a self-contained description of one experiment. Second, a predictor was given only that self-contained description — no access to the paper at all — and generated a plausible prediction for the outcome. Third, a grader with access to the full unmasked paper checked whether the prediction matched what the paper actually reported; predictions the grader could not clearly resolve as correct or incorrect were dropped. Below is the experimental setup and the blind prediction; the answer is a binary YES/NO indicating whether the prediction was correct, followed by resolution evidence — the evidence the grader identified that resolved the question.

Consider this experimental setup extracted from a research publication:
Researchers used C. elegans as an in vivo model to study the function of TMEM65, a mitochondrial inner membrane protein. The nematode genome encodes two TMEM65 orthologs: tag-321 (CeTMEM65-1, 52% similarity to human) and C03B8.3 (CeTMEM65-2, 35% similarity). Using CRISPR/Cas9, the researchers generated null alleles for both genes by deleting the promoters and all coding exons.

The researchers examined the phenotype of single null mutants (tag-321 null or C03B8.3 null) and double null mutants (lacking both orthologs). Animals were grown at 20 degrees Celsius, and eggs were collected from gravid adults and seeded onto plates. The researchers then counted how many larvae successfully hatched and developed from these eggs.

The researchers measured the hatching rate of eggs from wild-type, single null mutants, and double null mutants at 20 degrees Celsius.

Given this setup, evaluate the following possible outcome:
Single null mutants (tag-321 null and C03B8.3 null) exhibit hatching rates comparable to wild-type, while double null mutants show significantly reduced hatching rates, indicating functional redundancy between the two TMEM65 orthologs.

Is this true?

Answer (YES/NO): YES